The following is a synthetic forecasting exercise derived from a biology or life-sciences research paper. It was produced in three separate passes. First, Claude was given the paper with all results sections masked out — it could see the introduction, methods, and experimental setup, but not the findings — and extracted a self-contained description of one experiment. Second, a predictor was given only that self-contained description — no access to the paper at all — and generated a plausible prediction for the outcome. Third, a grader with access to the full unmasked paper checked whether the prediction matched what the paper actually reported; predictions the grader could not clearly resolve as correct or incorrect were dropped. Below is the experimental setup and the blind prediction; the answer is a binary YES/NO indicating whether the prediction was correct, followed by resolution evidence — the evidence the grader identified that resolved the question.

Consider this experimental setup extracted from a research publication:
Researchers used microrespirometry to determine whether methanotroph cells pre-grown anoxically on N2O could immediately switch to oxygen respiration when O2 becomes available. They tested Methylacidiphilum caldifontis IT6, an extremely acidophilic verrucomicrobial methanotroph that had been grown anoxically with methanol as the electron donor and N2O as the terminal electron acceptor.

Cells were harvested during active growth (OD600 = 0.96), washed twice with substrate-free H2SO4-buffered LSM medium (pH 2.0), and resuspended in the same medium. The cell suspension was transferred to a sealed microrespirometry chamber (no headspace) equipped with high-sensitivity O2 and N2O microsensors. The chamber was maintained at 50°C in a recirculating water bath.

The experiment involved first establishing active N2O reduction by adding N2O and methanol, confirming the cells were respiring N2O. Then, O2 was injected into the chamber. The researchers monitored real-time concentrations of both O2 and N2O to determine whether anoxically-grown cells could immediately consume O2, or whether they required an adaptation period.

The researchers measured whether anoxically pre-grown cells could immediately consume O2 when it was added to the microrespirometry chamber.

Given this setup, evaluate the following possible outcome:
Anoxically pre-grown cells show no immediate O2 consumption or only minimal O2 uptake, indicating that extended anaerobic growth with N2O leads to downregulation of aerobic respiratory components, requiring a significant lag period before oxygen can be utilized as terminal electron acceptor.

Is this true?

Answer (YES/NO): NO